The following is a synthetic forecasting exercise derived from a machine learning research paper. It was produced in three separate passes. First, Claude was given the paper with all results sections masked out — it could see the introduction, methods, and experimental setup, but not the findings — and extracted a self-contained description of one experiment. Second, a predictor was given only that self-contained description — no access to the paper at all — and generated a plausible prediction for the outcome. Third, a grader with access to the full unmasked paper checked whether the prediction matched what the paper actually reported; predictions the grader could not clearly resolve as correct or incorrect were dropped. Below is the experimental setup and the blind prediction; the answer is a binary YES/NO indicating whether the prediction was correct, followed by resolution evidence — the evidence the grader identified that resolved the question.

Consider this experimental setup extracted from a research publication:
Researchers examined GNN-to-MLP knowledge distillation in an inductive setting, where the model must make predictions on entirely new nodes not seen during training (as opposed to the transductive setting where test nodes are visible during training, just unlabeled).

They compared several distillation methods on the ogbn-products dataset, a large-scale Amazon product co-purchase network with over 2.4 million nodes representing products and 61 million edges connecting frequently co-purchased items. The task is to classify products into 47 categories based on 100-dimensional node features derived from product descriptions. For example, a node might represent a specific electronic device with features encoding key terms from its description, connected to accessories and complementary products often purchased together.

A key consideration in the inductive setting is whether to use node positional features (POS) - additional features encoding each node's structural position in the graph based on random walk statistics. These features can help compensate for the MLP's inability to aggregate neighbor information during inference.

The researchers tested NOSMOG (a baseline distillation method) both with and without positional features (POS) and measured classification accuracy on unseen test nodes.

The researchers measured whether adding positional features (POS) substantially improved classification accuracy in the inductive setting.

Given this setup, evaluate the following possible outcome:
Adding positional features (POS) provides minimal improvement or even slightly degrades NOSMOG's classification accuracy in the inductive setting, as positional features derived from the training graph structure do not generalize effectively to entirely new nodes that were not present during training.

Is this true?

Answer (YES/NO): NO